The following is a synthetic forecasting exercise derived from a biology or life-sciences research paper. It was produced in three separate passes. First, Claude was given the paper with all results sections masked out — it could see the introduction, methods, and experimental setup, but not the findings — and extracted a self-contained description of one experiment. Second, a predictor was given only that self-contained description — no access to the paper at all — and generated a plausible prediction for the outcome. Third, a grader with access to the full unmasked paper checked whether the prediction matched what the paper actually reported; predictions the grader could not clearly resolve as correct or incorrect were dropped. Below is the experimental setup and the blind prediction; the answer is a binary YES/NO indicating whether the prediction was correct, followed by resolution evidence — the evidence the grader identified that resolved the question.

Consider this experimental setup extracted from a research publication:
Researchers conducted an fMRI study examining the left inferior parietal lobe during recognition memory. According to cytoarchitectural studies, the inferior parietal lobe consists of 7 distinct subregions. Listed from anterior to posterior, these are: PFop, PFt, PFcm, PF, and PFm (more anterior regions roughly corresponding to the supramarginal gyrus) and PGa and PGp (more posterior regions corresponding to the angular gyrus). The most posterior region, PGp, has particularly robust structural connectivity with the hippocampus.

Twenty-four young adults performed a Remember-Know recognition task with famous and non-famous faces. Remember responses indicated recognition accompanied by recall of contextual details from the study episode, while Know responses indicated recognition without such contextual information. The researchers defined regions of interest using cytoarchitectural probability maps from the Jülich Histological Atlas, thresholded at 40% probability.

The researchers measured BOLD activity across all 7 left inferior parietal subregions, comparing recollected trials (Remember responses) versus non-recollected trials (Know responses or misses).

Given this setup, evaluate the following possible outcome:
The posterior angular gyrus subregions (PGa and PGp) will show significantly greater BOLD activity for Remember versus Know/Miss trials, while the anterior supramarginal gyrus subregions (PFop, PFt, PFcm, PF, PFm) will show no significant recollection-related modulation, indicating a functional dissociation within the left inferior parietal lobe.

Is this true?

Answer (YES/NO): NO